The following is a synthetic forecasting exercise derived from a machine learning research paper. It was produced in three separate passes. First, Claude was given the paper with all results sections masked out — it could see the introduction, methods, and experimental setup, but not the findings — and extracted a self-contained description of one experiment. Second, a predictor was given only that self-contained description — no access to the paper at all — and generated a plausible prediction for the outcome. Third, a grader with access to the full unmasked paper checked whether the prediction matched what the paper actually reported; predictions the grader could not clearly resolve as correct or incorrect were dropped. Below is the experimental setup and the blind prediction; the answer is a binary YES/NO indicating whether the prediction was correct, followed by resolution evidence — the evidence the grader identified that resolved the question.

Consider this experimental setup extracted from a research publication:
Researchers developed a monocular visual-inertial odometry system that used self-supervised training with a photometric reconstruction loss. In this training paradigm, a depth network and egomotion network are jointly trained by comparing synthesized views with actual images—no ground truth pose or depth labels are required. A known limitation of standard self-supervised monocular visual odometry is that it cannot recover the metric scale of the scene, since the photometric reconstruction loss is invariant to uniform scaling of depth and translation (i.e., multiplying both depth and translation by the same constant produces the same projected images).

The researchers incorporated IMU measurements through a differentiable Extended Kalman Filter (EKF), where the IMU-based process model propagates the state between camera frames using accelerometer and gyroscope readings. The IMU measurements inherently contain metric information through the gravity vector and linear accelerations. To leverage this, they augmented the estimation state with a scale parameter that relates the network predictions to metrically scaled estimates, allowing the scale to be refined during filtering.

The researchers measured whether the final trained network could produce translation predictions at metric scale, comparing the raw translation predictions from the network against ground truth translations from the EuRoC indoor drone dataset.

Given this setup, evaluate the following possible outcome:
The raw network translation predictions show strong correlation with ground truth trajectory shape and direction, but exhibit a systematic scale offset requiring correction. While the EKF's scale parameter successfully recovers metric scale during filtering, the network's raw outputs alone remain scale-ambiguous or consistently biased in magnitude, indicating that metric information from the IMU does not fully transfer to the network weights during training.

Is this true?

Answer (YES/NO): NO